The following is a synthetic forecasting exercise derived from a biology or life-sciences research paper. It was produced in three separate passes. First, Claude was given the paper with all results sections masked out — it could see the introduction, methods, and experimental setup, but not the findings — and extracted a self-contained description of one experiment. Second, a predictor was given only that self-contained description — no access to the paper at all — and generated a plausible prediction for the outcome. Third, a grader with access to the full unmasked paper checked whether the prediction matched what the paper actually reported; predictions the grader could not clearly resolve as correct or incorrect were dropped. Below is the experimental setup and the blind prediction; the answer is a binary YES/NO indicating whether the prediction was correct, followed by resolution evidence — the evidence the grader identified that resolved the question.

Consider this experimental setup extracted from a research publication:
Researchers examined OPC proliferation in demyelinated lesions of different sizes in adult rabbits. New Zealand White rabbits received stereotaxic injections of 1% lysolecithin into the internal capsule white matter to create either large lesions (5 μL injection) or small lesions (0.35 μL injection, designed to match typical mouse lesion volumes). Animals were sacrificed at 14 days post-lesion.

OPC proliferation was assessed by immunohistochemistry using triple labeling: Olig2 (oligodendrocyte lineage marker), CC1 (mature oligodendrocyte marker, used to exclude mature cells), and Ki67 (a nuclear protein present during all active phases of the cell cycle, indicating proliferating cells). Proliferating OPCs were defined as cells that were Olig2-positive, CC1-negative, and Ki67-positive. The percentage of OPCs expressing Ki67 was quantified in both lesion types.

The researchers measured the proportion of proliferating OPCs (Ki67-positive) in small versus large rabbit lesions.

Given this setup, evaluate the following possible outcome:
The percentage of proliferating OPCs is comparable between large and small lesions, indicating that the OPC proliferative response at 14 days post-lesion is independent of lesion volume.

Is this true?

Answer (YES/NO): NO